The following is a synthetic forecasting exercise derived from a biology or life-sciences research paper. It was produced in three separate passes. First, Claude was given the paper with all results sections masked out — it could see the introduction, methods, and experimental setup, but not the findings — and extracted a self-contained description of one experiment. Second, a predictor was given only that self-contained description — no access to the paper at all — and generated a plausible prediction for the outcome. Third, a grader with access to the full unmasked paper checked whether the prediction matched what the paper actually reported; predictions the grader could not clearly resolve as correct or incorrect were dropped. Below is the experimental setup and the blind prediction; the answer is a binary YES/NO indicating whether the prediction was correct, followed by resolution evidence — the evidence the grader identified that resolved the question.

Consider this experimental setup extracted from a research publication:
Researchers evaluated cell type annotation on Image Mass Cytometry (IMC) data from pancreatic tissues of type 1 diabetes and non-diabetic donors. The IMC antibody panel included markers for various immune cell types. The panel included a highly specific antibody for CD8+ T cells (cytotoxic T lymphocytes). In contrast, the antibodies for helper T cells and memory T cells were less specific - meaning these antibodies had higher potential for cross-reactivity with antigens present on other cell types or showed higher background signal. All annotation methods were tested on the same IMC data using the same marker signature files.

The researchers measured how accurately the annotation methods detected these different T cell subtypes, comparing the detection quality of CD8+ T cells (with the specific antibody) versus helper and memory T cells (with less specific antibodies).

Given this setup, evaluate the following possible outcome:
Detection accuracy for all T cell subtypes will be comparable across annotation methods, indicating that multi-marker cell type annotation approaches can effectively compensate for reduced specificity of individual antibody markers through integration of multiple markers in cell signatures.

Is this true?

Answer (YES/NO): NO